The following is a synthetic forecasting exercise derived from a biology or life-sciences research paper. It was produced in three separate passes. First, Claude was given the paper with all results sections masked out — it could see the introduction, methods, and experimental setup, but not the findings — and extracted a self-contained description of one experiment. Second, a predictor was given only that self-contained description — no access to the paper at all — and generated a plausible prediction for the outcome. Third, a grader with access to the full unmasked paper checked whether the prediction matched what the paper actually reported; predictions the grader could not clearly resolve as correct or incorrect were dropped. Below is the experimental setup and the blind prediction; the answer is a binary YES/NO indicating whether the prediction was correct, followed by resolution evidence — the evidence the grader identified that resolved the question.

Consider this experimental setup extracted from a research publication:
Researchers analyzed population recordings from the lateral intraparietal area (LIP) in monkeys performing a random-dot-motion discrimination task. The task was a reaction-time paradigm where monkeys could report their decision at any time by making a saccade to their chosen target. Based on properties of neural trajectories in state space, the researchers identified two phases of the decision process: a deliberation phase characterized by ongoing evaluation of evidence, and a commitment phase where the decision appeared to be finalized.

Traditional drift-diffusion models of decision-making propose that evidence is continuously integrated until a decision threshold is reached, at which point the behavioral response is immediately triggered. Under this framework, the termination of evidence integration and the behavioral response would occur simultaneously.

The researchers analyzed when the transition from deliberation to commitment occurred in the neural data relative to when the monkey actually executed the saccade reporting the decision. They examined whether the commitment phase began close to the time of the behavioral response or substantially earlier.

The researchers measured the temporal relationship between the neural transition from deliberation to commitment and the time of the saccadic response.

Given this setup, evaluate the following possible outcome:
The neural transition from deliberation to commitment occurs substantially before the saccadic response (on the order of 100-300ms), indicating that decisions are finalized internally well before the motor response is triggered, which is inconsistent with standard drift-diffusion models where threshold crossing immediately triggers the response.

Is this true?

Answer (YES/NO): NO